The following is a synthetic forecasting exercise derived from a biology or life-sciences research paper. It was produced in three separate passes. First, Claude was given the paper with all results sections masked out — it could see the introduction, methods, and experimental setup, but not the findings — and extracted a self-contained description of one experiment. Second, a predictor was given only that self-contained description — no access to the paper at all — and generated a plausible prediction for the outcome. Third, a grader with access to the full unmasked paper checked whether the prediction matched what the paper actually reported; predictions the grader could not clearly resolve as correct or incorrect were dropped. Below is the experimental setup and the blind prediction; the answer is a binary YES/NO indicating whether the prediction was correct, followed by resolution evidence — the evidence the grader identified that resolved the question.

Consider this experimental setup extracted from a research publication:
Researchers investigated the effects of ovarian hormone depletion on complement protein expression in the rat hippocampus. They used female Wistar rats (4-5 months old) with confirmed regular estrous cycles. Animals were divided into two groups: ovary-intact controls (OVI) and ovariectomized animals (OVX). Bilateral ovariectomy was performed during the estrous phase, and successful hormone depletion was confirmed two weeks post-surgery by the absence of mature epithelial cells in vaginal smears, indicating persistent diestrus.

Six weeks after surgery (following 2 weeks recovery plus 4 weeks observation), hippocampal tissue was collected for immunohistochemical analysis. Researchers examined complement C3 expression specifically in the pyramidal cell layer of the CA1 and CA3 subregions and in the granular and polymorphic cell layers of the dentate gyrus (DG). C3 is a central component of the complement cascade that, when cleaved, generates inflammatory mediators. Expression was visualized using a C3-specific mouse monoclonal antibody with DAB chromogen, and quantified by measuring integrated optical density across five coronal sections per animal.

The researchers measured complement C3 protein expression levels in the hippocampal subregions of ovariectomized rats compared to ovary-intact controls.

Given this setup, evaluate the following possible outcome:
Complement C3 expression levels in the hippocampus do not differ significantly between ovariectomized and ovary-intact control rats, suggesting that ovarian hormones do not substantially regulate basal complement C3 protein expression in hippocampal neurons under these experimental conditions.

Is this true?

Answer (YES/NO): NO